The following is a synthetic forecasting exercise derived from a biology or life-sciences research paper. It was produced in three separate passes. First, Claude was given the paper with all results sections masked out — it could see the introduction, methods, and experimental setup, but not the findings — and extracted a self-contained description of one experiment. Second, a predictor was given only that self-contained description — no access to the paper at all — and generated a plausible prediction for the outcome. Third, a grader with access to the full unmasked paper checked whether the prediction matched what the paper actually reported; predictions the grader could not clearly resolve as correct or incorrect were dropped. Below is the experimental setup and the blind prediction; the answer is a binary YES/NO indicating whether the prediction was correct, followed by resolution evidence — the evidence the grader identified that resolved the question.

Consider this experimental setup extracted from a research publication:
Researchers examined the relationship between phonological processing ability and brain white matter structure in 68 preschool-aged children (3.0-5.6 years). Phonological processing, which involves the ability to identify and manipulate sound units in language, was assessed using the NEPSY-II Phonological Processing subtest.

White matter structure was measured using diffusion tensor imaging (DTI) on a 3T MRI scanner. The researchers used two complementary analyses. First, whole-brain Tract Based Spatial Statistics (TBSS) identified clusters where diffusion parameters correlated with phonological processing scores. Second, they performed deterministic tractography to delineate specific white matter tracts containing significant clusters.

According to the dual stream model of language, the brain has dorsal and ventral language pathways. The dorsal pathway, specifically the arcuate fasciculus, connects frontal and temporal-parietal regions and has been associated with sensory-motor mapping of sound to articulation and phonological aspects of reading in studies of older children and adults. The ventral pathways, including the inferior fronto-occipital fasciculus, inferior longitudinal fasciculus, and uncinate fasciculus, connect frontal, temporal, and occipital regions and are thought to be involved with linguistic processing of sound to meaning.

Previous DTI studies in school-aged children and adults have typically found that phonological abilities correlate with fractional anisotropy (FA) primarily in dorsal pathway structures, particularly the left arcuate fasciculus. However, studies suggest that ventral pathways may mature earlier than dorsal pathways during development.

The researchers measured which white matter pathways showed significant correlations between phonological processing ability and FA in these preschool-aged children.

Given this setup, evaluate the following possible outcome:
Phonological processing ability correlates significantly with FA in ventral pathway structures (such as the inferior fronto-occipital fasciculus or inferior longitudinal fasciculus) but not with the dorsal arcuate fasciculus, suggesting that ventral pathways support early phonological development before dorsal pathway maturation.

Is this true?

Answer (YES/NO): YES